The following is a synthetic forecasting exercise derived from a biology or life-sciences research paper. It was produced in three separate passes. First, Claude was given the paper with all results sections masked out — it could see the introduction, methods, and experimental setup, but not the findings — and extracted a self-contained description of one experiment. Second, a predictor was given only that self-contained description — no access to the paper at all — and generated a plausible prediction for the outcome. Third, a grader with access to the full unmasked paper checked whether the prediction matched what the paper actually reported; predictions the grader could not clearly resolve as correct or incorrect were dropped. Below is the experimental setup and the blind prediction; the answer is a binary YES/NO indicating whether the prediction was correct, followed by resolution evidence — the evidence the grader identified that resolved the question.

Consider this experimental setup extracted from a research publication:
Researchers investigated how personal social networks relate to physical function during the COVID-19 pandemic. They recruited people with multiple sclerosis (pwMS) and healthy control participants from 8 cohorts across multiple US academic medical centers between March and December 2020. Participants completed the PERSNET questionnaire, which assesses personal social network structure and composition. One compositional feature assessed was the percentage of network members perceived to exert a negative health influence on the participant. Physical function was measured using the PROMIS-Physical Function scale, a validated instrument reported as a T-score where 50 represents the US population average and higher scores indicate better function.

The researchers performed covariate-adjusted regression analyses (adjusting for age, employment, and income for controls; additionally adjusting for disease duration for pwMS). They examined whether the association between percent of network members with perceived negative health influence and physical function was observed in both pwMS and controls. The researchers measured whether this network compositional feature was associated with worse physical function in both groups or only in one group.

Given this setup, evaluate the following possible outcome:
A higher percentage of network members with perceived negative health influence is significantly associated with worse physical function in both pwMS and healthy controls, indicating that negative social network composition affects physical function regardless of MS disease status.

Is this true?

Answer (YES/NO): YES